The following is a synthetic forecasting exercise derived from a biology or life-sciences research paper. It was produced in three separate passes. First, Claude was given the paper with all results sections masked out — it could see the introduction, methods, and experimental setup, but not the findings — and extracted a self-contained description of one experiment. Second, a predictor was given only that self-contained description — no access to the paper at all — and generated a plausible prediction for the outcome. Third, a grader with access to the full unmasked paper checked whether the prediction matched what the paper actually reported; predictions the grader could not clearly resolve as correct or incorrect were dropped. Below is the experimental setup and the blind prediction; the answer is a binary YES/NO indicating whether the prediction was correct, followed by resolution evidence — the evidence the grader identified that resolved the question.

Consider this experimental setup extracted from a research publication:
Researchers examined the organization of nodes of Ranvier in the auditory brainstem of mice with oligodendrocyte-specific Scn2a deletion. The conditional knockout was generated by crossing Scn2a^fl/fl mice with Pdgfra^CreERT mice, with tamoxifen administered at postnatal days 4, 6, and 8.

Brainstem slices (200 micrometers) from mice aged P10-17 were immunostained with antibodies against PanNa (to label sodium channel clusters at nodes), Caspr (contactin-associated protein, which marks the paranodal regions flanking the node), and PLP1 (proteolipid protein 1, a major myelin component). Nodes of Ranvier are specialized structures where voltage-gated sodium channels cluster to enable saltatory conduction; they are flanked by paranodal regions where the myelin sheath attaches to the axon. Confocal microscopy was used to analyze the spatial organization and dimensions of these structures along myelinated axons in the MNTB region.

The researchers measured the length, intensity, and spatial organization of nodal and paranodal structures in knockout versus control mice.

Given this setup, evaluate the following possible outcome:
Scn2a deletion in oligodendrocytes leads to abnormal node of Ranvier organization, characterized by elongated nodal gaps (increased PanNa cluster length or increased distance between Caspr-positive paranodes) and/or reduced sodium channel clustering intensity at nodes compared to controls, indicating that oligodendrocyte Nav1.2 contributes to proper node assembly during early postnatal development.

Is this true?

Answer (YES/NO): NO